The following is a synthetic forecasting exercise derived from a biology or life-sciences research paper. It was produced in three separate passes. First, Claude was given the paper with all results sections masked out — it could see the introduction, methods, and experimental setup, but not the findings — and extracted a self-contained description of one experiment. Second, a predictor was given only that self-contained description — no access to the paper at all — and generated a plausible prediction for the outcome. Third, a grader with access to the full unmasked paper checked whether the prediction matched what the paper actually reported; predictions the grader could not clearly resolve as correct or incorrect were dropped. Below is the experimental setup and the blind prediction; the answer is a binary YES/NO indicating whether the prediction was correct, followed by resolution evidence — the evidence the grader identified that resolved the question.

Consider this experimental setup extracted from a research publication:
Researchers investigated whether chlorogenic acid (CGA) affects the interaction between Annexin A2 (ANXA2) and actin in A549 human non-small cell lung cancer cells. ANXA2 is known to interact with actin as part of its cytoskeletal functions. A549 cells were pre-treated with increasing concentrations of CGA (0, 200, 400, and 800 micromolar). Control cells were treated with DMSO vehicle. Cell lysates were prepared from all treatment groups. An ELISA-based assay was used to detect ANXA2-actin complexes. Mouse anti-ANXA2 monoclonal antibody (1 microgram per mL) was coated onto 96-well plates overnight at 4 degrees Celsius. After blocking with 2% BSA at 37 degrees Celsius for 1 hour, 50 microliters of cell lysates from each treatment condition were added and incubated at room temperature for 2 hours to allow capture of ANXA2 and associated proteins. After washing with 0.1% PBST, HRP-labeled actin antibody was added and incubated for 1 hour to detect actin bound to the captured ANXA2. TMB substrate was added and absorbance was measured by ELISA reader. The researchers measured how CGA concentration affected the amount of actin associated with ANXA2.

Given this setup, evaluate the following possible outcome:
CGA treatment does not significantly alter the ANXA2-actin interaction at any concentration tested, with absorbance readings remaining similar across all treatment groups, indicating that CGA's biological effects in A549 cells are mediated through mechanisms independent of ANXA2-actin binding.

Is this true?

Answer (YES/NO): NO